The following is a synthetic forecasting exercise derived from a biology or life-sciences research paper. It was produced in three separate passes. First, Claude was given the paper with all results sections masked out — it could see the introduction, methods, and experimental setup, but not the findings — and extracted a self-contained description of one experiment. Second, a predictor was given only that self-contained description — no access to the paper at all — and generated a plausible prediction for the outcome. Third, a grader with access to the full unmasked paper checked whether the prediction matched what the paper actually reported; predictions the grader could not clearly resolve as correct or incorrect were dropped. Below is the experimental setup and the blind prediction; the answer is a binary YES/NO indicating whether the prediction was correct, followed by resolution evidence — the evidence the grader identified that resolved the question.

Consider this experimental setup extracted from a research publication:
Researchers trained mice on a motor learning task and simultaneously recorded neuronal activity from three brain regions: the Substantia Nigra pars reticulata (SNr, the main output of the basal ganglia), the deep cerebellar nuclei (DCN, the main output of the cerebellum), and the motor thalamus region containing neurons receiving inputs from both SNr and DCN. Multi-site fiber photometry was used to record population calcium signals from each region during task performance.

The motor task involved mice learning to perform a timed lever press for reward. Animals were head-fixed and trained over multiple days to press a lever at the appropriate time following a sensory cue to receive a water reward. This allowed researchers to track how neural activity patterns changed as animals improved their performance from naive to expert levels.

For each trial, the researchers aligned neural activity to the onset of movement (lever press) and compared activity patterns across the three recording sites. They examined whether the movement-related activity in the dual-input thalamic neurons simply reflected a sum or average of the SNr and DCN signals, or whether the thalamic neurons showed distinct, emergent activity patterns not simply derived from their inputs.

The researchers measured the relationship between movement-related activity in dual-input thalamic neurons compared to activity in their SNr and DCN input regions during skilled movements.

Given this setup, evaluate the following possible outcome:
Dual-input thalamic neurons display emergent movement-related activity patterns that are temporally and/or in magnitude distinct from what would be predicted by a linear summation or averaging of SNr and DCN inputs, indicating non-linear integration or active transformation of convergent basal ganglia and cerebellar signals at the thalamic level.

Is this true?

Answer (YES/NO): YES